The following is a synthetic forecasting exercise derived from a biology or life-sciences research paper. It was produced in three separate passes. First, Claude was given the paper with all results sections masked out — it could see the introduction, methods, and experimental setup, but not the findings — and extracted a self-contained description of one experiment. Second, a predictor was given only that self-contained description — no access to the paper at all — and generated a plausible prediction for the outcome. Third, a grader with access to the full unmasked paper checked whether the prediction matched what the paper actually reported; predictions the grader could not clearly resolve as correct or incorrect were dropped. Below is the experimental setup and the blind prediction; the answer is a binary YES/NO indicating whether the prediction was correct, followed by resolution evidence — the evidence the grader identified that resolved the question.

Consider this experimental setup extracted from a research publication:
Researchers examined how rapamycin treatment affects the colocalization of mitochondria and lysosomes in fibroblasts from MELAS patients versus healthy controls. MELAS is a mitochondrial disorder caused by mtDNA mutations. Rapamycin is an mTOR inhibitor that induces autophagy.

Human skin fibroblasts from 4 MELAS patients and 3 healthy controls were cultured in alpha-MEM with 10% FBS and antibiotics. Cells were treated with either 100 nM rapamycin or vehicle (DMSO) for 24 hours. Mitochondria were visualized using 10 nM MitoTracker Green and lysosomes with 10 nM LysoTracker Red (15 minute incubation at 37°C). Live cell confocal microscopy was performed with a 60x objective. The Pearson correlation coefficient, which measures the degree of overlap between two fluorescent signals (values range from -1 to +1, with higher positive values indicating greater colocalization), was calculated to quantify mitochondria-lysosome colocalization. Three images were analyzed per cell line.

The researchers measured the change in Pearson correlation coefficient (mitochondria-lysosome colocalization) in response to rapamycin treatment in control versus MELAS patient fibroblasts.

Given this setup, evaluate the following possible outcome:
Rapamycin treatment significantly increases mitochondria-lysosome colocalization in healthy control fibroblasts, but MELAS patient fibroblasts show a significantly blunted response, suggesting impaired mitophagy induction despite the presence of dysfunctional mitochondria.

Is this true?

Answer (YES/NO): NO